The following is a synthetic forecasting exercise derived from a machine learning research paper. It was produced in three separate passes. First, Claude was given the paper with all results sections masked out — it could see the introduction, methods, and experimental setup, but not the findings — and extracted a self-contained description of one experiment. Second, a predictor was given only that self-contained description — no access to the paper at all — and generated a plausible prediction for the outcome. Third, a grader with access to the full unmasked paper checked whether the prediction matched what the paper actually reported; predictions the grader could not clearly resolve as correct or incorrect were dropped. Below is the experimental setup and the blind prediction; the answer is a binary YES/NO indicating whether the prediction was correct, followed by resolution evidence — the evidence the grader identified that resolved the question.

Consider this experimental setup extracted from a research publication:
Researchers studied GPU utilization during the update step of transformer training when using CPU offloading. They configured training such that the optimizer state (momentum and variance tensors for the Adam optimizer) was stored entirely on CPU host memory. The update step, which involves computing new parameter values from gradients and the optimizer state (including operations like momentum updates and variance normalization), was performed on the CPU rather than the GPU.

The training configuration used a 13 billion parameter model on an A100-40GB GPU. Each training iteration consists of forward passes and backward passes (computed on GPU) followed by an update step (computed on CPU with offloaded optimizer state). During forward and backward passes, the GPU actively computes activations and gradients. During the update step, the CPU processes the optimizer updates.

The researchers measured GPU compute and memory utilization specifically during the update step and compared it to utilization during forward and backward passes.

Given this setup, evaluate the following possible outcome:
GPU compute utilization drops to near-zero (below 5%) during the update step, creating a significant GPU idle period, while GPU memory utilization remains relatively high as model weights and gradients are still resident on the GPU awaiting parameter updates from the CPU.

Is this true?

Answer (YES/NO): NO